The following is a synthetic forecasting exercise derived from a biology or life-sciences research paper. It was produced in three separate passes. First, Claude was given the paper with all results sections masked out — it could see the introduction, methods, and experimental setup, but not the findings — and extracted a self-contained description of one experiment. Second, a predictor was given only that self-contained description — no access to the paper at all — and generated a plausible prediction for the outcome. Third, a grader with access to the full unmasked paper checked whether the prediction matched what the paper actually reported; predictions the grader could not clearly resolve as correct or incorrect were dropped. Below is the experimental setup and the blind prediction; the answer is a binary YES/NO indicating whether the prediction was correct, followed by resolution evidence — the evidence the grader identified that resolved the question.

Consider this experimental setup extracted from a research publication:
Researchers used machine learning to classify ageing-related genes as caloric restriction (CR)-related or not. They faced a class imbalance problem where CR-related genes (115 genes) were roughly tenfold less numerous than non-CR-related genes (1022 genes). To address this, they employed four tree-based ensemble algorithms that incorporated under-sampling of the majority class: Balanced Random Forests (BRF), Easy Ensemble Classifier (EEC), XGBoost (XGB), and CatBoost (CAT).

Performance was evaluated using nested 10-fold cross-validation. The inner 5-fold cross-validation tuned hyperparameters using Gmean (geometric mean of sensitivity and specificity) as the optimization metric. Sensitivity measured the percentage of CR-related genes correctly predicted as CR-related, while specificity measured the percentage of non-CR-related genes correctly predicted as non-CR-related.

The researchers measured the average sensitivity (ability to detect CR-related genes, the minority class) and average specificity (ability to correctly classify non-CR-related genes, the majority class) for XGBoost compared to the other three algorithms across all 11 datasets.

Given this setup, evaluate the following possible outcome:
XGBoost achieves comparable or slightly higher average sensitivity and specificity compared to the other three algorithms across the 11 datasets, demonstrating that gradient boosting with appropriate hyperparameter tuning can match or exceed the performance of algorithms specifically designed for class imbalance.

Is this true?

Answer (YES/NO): NO